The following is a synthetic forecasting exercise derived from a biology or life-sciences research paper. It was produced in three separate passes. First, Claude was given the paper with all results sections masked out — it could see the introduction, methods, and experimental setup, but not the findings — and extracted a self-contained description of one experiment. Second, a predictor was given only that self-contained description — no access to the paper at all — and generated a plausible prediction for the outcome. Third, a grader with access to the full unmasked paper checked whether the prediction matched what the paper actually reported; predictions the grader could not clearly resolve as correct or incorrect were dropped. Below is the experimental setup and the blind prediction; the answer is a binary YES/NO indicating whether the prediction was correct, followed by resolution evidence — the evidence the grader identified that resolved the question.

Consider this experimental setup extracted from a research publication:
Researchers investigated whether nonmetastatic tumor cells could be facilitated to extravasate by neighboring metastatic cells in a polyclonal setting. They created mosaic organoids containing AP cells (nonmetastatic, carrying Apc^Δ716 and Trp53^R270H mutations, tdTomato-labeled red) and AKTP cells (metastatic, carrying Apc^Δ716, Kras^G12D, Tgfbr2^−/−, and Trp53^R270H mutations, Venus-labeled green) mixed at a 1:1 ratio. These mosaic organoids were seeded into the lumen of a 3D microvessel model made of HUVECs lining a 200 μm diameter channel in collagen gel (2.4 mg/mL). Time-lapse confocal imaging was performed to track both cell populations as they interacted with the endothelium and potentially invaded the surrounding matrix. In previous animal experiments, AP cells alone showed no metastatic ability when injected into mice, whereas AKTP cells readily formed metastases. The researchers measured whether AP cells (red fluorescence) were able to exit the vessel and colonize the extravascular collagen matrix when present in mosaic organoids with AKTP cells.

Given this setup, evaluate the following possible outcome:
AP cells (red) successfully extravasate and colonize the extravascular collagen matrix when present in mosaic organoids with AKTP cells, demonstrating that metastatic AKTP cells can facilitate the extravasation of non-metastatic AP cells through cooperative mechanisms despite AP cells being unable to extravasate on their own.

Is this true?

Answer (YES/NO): YES